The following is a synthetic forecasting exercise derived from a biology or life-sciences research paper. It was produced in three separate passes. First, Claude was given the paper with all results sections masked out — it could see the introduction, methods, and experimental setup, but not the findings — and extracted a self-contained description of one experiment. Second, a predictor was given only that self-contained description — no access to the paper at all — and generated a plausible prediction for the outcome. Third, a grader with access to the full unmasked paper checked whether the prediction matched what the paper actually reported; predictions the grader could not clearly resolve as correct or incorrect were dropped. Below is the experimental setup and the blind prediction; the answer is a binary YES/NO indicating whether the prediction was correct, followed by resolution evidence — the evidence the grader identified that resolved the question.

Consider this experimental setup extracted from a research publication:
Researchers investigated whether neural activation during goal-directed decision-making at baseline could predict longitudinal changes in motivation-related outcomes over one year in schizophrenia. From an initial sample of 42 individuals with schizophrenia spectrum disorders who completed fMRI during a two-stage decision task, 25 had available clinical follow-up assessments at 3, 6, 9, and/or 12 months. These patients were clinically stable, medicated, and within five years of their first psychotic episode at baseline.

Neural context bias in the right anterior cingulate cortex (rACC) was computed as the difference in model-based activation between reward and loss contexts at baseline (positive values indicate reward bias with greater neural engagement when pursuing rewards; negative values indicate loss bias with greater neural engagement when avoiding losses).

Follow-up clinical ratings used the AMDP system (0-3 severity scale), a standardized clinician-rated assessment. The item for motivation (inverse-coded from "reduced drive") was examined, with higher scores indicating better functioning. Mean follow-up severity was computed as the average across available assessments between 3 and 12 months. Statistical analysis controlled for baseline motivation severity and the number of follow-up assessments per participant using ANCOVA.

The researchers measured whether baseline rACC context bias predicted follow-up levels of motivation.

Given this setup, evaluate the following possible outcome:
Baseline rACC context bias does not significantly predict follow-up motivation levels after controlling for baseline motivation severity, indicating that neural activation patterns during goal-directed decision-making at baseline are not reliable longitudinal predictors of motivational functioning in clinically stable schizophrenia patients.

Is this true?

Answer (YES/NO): NO